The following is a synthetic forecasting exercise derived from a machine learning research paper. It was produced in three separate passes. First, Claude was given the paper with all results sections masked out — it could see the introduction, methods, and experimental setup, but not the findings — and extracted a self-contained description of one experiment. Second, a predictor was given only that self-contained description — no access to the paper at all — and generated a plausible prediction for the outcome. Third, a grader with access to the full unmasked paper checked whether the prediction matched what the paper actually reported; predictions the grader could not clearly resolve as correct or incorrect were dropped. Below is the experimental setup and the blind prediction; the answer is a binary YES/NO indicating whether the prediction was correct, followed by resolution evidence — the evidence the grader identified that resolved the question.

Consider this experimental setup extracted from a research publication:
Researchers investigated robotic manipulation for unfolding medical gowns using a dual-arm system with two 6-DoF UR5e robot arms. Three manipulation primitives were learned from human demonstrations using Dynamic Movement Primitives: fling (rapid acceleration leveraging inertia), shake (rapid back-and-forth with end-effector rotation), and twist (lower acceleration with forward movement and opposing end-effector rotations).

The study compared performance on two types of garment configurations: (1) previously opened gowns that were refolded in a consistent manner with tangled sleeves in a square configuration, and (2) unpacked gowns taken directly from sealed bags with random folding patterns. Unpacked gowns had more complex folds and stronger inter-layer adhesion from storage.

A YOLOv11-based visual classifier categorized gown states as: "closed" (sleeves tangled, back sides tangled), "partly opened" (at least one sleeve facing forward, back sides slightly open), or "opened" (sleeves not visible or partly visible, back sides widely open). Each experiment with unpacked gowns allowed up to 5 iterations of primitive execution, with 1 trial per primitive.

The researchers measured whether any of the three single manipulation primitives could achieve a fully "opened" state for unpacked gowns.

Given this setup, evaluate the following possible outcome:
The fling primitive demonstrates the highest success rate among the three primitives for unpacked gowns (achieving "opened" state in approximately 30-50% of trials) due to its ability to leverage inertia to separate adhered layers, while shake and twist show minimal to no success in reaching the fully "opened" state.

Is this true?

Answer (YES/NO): NO